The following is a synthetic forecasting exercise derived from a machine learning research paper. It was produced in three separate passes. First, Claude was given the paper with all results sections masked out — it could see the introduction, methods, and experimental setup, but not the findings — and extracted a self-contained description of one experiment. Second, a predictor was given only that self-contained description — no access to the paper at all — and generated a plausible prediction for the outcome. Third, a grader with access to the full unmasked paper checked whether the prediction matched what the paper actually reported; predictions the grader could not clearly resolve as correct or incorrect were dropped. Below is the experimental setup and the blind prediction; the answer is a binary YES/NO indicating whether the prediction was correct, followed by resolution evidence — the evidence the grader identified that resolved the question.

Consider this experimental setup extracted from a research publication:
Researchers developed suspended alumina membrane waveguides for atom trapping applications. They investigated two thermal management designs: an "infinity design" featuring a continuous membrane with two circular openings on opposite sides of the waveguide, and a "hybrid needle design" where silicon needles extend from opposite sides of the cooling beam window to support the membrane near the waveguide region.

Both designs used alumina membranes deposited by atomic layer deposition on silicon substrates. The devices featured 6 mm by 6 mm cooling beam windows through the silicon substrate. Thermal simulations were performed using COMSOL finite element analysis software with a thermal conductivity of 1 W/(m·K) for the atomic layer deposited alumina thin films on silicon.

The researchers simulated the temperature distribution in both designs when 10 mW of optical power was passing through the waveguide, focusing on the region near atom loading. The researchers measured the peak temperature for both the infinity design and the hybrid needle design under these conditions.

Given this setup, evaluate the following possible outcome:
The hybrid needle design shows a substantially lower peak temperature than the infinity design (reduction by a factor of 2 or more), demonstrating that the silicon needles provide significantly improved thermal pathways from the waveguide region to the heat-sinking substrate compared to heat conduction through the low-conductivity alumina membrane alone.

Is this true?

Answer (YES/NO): NO